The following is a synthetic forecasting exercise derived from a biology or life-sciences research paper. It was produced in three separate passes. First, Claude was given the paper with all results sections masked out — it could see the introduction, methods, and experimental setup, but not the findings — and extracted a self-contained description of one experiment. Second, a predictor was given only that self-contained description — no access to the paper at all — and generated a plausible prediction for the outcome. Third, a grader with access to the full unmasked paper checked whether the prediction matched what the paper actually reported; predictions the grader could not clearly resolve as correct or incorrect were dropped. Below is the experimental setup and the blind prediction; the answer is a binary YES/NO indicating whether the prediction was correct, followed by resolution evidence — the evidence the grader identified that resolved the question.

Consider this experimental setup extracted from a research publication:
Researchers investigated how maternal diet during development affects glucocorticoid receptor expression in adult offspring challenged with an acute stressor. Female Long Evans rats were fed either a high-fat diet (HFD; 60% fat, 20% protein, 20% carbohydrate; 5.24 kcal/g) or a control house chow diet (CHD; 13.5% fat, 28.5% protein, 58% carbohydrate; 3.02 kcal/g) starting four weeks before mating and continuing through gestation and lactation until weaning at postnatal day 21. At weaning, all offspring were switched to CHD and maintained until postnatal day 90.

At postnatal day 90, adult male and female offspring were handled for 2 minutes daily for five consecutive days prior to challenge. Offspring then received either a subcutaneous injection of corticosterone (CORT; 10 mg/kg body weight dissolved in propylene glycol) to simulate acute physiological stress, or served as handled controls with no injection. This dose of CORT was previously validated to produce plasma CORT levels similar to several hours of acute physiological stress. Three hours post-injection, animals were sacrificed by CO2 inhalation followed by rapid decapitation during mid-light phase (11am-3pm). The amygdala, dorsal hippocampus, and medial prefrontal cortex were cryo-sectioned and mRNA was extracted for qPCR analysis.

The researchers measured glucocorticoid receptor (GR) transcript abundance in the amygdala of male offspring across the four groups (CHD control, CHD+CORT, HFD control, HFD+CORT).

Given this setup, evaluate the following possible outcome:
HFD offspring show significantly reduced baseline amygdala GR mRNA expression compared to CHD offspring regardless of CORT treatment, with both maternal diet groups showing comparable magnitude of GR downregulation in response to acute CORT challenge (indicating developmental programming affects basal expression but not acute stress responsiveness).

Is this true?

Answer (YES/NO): NO